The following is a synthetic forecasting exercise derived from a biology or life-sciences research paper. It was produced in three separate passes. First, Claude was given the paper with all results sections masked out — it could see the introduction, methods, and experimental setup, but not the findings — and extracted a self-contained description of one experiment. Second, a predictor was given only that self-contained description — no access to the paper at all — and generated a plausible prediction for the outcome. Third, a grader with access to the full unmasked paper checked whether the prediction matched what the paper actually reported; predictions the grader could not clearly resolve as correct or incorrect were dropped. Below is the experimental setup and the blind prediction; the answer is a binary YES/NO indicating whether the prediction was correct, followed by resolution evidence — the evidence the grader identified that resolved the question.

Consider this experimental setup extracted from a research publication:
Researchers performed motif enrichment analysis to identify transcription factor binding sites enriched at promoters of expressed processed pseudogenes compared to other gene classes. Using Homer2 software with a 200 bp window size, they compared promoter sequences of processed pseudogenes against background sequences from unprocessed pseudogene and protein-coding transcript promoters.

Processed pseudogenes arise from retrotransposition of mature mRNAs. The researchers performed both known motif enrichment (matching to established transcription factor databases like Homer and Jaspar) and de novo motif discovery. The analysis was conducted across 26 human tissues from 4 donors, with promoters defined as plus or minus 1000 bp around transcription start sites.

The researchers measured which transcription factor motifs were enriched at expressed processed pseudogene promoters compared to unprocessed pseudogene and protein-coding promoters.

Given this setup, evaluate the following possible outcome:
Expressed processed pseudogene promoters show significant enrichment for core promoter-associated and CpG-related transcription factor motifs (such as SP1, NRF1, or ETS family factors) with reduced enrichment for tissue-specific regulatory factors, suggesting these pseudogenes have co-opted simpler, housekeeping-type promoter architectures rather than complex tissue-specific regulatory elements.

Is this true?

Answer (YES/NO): NO